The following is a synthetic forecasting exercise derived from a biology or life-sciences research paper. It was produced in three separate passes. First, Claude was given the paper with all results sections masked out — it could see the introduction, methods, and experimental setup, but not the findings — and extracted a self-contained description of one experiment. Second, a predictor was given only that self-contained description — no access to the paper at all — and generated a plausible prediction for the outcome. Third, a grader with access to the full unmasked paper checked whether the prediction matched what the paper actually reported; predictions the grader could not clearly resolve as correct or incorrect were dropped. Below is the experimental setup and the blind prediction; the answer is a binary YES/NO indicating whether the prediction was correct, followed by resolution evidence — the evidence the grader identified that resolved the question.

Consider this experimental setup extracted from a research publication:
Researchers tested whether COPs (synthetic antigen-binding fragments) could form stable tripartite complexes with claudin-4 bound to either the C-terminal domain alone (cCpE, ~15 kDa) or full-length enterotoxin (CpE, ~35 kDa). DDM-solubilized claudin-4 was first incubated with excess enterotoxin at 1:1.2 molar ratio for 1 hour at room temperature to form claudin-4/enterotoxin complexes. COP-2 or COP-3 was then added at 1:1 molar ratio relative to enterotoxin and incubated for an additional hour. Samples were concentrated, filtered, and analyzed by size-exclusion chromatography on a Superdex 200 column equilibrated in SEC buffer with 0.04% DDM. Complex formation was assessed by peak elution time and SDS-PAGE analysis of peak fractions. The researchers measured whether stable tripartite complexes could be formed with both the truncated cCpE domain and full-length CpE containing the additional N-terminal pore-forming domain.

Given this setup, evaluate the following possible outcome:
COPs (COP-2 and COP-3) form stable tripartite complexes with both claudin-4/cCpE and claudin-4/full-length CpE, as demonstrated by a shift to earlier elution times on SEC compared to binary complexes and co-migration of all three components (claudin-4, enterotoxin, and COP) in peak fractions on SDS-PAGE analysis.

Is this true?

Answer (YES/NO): NO